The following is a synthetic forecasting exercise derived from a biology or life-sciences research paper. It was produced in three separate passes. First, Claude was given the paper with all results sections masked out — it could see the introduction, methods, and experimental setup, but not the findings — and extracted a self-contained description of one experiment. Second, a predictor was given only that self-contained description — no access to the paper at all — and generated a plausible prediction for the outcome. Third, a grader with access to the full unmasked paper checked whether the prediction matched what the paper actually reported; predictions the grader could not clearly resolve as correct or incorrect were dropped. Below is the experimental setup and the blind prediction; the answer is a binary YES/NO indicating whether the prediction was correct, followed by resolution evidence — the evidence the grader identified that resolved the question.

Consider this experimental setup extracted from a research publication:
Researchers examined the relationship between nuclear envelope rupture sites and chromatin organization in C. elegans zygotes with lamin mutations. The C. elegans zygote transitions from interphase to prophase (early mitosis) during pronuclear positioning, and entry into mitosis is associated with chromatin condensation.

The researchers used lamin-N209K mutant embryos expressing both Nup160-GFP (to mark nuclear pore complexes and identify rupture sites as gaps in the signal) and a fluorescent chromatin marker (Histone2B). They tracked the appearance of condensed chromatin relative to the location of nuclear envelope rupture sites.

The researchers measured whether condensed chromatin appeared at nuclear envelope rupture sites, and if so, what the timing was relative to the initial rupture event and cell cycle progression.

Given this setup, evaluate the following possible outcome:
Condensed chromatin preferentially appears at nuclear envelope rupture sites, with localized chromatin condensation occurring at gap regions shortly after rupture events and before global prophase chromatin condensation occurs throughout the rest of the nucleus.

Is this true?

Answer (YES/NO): YES